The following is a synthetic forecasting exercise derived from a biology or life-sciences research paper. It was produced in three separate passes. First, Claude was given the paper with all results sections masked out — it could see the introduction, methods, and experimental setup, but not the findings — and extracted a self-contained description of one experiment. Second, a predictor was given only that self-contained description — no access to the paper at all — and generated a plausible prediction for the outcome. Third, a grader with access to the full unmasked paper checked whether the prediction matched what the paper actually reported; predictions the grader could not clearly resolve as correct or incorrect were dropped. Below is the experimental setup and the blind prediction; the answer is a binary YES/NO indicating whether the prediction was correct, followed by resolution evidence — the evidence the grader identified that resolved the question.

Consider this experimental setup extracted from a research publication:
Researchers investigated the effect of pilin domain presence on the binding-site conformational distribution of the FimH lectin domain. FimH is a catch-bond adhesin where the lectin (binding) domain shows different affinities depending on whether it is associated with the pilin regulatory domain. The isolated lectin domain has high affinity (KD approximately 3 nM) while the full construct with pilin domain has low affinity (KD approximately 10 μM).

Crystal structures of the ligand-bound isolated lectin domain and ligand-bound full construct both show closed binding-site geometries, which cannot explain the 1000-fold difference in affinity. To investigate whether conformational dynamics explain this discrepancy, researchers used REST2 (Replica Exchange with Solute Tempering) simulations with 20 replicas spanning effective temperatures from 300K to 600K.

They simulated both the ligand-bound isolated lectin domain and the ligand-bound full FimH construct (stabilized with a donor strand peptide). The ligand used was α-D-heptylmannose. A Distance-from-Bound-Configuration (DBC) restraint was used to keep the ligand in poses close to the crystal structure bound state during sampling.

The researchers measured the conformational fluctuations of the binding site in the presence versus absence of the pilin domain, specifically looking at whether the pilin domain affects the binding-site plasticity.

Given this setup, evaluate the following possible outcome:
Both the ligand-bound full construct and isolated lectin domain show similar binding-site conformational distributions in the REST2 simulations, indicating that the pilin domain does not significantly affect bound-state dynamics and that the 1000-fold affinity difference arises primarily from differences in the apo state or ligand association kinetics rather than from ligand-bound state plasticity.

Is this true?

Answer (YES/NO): NO